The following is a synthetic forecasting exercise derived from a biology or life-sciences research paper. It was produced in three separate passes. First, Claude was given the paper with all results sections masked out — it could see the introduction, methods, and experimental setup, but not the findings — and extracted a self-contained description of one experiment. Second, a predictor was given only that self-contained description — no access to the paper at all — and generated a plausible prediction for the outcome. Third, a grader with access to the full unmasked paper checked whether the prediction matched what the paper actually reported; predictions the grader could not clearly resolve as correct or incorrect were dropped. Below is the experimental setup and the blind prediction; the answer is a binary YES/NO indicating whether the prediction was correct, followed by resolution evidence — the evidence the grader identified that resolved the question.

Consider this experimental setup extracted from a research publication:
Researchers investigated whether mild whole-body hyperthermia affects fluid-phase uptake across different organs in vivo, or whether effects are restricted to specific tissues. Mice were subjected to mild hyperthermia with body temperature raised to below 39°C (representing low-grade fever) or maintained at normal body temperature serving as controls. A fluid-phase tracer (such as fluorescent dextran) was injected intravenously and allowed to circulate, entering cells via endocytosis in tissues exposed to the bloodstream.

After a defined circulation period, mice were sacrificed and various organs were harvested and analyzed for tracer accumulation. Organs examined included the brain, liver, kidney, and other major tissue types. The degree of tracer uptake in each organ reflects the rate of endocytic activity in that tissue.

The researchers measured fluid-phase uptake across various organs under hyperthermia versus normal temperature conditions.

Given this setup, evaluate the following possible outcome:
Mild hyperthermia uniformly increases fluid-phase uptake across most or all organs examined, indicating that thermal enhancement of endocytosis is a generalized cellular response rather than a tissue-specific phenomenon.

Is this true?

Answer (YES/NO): NO